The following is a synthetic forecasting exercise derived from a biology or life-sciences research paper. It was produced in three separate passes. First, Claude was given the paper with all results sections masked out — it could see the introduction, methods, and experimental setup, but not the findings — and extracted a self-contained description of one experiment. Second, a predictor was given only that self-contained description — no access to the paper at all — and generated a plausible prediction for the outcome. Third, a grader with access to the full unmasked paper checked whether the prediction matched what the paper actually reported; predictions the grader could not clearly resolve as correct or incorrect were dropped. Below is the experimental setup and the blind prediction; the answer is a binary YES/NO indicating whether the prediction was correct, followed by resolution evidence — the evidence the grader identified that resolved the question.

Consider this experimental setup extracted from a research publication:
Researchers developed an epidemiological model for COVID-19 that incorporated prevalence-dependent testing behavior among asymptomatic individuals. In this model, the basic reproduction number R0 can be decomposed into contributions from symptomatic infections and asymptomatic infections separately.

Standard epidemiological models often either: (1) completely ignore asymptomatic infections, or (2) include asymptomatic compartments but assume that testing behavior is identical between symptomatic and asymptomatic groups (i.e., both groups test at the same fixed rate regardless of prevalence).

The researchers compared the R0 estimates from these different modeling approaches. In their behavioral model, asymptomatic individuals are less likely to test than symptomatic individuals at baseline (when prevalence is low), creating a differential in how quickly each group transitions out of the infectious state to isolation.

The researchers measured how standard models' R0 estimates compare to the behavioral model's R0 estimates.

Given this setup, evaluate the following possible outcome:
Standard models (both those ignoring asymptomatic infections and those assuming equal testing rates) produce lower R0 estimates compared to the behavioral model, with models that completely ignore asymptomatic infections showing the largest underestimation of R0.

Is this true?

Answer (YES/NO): YES